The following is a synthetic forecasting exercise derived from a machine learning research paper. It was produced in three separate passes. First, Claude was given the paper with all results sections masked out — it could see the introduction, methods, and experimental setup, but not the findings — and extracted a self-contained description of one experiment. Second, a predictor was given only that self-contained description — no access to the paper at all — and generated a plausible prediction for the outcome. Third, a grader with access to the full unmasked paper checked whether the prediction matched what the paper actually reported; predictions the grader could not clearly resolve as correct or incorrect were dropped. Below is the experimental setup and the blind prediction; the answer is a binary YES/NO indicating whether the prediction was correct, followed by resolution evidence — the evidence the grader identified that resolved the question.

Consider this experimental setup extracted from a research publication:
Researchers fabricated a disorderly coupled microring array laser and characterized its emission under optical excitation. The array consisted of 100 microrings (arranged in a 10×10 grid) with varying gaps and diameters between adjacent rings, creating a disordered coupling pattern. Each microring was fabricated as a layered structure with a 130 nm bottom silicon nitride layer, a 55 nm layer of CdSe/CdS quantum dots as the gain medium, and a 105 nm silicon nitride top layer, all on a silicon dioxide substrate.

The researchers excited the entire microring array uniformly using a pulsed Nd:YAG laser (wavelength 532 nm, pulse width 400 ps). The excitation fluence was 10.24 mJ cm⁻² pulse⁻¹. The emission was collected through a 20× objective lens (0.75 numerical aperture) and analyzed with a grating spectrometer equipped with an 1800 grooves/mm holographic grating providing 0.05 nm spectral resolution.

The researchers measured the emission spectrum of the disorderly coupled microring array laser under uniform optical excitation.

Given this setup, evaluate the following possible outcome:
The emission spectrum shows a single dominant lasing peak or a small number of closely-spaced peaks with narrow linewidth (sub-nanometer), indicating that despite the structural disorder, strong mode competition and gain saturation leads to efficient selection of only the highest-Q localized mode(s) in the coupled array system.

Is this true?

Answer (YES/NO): NO